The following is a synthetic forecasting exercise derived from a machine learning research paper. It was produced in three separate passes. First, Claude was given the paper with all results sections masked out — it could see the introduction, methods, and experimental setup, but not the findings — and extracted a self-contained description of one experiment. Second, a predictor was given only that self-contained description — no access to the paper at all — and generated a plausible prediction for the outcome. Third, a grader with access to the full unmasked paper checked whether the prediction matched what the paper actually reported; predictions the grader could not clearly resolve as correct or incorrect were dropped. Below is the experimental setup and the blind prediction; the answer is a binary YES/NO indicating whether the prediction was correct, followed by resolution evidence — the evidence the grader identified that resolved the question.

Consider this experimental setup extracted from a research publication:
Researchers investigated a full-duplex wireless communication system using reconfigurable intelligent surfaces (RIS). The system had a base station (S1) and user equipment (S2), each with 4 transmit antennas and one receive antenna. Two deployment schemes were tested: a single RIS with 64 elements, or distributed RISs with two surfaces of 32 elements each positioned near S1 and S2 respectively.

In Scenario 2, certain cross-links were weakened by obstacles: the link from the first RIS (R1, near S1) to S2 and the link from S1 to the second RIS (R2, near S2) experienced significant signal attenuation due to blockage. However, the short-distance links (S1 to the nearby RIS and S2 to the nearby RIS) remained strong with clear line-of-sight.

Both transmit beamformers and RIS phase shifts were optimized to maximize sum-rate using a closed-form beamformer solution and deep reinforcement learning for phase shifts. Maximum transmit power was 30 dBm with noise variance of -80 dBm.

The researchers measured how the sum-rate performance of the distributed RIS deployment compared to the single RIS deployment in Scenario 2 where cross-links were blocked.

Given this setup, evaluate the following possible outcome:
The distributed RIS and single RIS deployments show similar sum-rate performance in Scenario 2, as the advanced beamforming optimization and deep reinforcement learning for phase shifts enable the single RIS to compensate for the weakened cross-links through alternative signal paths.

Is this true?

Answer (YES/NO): NO